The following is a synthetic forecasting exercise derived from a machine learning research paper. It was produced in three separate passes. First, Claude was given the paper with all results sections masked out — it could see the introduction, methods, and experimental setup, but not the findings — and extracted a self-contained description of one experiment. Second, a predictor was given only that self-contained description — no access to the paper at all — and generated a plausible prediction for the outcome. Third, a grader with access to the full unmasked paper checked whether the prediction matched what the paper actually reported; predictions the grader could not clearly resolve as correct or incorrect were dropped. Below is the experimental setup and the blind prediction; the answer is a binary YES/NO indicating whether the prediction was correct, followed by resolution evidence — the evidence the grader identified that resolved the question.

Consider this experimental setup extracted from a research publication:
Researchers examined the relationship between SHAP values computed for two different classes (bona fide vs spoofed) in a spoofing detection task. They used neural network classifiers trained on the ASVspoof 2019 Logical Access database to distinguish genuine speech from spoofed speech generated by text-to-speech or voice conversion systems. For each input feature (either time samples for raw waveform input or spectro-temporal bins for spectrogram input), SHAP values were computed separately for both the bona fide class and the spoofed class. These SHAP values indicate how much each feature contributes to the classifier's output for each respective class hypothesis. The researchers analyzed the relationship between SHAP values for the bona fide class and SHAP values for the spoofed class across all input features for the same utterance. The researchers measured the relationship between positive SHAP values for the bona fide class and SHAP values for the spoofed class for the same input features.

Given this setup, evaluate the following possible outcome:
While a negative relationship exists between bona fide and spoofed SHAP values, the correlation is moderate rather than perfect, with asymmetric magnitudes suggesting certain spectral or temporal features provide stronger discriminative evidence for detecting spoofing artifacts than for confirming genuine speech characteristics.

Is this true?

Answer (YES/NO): NO